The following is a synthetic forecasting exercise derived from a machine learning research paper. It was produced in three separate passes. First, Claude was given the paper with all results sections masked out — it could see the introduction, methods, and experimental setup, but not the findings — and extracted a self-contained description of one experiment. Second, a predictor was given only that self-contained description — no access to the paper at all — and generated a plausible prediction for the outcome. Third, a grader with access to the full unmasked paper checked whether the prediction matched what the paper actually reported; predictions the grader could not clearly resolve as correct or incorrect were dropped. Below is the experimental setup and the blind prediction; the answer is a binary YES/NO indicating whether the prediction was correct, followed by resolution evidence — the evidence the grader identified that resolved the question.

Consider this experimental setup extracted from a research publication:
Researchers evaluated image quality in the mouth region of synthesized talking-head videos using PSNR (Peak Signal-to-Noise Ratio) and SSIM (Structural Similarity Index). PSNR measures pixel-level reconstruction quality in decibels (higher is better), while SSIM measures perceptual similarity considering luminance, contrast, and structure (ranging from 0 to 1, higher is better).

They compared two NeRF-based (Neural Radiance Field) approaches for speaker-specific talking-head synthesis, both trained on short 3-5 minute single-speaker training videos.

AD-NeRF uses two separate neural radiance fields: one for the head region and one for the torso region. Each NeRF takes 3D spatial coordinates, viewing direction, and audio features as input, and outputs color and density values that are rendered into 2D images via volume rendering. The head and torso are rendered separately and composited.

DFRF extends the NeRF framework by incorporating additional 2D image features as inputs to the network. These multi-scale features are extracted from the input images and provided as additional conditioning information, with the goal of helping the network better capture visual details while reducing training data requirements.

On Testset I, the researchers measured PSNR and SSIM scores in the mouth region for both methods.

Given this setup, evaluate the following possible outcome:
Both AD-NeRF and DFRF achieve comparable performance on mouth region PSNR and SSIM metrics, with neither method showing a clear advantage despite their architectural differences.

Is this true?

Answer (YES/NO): NO